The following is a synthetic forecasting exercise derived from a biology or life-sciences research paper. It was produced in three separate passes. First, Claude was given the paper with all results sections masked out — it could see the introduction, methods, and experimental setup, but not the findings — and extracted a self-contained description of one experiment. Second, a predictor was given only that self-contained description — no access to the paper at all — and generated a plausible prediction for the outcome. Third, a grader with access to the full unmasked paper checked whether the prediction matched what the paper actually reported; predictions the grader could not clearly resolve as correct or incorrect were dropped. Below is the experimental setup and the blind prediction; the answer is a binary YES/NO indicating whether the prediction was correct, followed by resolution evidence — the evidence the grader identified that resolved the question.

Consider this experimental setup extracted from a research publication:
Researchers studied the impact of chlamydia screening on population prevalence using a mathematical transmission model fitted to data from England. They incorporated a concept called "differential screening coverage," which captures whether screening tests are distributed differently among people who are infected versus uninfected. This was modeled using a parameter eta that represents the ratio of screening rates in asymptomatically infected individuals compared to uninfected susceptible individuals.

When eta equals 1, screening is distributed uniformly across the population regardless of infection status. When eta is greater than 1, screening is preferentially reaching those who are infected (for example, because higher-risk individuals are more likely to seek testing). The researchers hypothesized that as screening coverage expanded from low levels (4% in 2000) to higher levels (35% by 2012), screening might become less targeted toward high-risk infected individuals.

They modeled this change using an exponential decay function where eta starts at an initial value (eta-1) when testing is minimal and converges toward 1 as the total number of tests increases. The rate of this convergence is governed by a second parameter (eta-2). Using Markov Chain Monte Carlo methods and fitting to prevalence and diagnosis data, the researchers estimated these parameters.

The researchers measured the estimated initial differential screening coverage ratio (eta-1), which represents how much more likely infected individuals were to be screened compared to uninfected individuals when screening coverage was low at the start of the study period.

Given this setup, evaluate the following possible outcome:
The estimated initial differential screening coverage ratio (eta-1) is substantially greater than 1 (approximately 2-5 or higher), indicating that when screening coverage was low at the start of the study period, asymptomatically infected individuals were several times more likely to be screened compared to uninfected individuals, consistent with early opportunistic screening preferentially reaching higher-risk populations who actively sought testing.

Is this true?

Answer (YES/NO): YES